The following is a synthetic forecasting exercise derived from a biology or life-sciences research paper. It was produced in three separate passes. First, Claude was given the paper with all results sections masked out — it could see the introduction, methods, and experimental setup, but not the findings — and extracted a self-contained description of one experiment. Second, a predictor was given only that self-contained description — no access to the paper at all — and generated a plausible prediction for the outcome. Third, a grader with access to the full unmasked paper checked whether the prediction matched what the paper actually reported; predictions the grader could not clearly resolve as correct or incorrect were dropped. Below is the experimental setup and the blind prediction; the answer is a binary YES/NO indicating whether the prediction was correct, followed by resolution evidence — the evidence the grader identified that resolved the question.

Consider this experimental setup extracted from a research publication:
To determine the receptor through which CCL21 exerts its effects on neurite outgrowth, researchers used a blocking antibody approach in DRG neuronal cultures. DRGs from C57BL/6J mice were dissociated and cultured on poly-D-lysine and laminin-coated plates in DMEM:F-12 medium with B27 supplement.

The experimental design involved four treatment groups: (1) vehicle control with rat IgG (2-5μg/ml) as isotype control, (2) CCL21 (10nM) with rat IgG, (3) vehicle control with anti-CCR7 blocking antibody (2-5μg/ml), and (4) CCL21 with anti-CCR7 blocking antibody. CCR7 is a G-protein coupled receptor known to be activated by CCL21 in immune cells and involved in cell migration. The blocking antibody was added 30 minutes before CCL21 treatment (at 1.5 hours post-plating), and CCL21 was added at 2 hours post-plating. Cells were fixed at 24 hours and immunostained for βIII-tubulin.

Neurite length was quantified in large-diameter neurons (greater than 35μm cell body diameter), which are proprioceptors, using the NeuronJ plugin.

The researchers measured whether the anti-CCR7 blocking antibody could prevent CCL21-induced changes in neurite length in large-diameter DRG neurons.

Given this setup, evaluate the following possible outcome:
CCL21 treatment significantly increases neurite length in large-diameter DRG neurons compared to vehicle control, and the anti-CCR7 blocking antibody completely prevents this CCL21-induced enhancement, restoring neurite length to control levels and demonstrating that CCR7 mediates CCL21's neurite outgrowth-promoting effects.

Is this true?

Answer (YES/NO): YES